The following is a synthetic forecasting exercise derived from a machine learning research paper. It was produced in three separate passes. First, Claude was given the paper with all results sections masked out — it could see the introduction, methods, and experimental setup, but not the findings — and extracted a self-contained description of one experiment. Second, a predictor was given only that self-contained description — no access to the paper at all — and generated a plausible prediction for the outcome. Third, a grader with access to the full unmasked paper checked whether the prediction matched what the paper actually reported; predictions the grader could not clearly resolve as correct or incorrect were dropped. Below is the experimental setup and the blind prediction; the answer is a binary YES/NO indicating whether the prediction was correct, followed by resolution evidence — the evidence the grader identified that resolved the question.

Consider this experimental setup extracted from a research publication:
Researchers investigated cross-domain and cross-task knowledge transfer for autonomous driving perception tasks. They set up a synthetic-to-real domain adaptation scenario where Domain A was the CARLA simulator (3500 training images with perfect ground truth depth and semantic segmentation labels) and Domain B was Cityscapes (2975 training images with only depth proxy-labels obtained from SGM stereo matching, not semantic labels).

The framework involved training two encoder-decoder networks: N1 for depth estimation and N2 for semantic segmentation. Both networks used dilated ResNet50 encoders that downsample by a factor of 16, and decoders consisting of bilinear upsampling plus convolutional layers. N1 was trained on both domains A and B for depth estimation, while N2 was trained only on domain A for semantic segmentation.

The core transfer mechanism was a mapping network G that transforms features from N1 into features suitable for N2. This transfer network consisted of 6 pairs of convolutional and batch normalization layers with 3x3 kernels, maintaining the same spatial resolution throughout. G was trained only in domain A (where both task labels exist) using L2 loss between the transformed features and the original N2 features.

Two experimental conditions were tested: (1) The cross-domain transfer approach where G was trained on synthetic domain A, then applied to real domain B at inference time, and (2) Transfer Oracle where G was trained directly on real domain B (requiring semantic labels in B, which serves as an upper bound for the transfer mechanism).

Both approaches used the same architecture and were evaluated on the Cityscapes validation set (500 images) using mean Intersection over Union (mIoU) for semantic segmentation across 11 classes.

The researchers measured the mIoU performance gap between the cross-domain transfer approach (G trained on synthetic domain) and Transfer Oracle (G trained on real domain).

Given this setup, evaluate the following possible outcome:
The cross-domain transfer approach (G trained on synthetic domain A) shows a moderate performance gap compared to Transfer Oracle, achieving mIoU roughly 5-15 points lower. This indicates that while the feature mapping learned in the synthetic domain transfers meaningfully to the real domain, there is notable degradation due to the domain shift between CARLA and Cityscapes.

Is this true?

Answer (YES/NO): YES